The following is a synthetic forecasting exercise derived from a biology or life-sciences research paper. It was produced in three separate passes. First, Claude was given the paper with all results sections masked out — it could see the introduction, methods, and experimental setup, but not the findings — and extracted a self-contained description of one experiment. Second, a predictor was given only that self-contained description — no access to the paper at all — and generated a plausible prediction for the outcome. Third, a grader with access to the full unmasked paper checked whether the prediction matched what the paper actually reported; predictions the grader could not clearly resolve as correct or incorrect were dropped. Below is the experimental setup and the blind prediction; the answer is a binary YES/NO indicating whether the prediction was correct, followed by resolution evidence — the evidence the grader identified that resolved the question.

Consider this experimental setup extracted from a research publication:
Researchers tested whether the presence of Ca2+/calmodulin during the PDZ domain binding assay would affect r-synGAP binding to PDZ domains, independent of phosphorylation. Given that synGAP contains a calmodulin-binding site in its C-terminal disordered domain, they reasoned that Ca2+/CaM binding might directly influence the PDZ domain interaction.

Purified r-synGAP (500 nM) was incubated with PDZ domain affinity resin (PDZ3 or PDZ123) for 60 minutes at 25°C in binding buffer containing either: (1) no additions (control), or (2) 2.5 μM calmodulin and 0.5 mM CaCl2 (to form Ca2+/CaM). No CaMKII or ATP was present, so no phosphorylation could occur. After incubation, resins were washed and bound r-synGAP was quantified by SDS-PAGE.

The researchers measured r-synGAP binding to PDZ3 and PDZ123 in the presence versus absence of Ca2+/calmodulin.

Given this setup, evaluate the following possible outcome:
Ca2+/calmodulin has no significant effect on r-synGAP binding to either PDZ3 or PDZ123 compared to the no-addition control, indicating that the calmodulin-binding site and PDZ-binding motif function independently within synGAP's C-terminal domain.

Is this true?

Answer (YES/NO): NO